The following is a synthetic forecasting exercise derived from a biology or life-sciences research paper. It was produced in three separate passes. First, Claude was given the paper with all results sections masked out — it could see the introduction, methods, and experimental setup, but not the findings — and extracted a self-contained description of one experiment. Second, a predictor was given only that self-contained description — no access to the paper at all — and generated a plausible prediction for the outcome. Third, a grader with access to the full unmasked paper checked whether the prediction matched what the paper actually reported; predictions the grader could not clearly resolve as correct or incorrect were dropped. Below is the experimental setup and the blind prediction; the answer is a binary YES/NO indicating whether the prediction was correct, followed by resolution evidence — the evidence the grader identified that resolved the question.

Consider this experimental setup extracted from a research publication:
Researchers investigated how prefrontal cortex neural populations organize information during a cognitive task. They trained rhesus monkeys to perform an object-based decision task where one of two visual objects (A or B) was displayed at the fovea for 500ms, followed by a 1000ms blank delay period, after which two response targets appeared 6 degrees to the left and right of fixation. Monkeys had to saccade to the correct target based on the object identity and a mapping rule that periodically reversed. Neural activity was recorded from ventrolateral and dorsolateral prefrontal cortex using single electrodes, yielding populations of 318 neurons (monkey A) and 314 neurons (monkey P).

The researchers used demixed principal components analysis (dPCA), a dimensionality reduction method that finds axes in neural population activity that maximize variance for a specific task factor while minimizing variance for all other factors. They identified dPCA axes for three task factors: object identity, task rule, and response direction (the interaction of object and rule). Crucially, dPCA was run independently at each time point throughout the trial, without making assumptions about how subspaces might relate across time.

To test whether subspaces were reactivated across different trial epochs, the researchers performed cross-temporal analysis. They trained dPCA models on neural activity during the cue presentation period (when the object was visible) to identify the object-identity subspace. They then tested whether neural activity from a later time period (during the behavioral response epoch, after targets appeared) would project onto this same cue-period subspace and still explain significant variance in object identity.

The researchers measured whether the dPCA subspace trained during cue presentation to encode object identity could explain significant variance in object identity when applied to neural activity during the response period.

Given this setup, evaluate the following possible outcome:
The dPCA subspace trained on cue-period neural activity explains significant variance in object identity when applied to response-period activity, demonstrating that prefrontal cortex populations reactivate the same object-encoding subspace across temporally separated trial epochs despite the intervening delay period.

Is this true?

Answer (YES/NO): NO